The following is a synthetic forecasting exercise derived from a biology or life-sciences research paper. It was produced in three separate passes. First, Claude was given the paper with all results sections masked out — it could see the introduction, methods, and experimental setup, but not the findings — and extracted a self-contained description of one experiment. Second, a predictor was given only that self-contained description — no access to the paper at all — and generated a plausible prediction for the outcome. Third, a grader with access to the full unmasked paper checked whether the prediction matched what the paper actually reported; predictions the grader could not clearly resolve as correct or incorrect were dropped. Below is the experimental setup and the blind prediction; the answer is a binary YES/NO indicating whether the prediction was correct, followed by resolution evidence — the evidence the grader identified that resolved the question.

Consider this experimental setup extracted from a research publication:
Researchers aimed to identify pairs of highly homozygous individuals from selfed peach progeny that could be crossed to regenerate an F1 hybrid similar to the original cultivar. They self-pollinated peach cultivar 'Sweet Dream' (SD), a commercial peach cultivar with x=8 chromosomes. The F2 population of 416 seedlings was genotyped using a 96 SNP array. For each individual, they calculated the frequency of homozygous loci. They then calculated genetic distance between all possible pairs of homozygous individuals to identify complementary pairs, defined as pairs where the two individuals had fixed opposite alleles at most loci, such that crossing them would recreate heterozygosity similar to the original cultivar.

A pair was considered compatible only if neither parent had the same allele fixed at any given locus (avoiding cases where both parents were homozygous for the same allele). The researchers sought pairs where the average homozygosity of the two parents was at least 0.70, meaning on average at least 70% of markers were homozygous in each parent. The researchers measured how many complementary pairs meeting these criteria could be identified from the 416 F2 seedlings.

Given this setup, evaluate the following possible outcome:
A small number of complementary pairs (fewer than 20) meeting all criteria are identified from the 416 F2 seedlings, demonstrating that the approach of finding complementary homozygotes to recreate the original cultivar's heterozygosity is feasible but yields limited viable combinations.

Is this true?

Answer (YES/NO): YES